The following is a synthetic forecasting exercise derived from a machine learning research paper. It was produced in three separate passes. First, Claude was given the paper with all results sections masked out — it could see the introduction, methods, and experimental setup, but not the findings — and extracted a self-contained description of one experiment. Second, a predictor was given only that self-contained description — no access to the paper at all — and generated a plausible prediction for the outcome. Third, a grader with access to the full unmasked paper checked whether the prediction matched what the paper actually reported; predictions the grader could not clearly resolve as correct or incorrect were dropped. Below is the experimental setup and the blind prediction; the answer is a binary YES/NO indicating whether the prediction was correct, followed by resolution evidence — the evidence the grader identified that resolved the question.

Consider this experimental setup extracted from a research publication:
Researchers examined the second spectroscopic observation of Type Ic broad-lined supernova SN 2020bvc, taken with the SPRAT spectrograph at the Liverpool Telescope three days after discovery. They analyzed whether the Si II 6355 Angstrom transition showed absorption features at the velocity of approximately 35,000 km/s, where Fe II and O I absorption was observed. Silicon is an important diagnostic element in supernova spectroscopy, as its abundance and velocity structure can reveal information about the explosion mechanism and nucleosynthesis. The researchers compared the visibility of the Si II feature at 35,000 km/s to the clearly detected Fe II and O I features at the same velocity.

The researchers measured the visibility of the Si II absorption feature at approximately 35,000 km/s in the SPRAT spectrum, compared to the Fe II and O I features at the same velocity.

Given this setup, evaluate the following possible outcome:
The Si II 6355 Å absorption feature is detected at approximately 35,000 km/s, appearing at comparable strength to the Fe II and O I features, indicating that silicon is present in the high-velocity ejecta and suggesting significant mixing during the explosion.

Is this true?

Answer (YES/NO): NO